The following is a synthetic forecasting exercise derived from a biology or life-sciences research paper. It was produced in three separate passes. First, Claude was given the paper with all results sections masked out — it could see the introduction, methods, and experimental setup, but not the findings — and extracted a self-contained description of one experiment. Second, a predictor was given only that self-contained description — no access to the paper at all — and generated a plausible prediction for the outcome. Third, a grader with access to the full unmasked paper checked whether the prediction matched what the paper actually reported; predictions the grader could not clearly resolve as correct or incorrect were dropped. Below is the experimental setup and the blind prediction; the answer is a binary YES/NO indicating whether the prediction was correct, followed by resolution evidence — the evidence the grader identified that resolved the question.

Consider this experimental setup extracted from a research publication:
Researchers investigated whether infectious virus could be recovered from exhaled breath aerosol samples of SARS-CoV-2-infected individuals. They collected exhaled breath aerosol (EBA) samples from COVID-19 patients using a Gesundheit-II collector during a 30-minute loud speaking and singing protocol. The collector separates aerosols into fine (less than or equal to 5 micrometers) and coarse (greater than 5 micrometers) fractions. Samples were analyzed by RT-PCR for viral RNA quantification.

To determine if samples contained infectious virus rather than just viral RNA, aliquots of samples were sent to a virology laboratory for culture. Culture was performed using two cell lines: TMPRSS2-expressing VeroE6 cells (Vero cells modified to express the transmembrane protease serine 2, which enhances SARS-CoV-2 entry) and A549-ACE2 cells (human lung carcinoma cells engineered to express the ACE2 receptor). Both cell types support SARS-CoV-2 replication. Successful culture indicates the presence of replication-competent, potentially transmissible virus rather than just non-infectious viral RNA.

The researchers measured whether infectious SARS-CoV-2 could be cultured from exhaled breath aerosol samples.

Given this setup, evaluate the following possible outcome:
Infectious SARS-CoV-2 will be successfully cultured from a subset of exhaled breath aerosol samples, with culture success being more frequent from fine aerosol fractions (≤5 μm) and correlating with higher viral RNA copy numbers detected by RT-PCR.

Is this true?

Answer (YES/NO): YES